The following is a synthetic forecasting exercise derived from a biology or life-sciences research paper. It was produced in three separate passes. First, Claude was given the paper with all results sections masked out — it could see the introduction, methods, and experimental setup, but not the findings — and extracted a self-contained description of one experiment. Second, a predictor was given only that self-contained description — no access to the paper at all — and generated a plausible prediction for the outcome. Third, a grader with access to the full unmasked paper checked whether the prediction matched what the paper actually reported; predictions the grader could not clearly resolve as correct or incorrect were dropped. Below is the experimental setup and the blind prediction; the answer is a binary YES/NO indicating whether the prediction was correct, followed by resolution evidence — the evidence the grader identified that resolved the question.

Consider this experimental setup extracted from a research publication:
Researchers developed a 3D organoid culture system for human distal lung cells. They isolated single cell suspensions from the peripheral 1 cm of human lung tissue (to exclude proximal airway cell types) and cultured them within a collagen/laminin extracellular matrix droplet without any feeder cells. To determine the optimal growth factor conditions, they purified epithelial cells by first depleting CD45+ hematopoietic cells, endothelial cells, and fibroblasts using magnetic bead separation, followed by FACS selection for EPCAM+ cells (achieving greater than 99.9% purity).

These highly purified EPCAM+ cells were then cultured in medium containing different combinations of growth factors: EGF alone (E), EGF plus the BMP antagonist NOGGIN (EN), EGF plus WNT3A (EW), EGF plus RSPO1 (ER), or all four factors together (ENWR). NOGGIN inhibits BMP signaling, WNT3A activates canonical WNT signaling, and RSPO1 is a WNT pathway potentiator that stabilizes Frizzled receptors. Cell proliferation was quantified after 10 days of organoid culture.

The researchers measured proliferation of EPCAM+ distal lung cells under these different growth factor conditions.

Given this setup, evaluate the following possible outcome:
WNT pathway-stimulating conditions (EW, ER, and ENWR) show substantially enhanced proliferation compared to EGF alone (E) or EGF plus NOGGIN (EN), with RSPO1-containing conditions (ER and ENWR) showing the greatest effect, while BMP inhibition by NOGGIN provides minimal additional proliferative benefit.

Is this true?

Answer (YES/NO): NO